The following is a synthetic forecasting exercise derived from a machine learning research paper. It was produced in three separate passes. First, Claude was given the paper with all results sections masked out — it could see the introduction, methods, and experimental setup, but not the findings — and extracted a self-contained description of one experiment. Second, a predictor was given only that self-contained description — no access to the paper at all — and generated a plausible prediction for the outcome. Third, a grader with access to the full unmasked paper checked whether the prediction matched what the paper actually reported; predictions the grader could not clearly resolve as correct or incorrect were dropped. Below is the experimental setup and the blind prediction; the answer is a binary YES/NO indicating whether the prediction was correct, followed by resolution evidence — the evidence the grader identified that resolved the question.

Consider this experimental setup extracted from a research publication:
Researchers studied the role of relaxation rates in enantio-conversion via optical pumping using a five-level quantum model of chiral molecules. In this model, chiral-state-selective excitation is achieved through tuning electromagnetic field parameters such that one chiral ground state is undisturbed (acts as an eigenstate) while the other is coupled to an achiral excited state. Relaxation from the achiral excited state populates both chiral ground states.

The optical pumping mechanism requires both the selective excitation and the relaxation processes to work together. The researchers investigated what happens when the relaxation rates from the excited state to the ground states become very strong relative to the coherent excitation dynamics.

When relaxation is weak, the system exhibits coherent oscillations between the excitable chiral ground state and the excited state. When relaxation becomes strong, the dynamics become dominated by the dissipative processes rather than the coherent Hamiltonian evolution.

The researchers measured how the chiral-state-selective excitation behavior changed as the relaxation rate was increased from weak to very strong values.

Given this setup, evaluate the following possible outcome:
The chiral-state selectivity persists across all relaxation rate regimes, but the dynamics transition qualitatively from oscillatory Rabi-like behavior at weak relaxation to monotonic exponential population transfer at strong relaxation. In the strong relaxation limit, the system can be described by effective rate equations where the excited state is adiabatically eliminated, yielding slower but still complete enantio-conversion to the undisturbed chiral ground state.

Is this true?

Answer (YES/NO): NO